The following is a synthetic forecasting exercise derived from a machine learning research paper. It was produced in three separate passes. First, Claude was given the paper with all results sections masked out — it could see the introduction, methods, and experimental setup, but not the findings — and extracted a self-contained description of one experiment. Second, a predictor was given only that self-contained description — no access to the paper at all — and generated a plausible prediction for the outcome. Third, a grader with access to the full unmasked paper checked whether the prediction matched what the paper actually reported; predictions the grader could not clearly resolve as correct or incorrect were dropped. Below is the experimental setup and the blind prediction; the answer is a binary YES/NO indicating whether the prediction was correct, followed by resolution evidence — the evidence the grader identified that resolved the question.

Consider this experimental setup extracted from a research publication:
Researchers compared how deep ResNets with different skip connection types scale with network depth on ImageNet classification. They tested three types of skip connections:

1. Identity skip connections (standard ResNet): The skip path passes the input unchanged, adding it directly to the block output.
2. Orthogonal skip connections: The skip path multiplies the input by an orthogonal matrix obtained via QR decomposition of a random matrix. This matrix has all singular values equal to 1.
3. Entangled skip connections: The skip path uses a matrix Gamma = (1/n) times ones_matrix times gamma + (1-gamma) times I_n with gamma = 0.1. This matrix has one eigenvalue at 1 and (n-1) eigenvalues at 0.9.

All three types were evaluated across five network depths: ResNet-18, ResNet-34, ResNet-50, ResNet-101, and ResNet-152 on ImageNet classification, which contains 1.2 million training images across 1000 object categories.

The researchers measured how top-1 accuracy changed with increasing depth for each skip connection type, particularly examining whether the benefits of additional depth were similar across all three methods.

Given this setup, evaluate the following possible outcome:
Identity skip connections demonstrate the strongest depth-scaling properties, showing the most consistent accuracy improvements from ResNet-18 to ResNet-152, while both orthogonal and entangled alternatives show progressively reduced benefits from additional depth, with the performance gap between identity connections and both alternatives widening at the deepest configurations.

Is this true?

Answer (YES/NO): NO